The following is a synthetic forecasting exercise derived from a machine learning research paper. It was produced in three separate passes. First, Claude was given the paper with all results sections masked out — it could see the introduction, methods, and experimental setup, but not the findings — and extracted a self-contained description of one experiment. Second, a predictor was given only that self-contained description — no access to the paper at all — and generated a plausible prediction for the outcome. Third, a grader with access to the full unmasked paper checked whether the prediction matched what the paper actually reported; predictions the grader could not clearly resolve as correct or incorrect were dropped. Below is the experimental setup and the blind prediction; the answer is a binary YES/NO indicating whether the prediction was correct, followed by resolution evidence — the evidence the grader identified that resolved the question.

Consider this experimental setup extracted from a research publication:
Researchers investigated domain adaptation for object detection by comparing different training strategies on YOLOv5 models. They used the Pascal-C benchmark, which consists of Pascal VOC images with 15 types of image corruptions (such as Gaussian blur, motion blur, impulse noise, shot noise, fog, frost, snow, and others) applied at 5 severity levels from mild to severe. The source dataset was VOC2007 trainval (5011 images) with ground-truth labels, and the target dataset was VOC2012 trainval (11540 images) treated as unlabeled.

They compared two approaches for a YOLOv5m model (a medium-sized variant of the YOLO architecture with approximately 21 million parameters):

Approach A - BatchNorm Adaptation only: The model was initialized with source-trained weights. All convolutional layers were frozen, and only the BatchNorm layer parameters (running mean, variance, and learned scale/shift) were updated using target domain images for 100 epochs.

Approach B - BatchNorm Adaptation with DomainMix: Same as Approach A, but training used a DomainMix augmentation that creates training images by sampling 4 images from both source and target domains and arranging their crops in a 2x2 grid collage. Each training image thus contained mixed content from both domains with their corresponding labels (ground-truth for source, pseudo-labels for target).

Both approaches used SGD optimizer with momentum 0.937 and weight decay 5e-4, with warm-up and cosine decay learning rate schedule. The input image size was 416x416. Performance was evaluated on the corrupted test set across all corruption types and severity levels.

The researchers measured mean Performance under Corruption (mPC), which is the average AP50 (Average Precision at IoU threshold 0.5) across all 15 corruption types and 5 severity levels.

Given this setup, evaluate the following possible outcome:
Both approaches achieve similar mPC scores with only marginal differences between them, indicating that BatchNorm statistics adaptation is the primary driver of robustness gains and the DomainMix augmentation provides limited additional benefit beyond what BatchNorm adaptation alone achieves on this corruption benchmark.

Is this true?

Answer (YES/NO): NO